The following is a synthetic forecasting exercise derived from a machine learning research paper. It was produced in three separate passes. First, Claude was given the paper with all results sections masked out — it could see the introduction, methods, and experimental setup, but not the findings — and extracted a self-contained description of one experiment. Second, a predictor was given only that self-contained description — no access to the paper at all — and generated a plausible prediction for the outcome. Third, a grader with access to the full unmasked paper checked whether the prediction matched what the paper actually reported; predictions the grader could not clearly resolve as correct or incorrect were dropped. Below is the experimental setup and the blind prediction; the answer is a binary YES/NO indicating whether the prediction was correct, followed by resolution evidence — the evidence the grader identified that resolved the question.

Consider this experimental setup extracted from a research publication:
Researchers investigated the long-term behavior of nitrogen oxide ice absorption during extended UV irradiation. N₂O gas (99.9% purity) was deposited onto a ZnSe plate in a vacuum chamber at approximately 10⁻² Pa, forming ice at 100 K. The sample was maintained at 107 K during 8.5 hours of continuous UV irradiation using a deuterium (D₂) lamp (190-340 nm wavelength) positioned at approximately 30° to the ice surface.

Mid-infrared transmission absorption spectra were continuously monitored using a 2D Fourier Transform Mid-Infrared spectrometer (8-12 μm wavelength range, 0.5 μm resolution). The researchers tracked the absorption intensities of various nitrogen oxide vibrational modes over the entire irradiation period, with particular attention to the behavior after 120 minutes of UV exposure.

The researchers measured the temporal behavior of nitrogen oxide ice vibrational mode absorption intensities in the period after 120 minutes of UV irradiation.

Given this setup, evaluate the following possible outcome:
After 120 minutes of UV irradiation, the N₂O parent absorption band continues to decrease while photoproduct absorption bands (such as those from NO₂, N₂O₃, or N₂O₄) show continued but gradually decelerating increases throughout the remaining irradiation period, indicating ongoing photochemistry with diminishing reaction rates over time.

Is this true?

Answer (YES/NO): NO